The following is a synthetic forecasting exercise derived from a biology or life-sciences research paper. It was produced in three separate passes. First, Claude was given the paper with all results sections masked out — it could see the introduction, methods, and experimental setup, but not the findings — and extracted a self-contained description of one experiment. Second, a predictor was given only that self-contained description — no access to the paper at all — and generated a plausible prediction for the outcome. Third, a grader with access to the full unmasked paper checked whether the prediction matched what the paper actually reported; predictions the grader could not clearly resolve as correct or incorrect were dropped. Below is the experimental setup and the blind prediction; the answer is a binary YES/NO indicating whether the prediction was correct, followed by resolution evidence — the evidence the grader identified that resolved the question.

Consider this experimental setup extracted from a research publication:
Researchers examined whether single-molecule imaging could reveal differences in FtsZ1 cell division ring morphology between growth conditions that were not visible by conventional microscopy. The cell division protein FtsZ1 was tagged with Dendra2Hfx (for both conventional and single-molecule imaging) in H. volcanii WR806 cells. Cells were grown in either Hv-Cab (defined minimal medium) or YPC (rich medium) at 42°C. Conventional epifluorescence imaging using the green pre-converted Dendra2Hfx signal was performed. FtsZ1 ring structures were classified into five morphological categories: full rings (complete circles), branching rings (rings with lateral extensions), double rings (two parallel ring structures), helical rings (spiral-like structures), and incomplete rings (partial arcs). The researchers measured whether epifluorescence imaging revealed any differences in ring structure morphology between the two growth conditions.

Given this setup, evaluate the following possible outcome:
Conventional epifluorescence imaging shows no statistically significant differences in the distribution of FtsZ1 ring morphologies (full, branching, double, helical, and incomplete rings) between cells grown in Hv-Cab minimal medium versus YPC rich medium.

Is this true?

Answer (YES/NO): YES